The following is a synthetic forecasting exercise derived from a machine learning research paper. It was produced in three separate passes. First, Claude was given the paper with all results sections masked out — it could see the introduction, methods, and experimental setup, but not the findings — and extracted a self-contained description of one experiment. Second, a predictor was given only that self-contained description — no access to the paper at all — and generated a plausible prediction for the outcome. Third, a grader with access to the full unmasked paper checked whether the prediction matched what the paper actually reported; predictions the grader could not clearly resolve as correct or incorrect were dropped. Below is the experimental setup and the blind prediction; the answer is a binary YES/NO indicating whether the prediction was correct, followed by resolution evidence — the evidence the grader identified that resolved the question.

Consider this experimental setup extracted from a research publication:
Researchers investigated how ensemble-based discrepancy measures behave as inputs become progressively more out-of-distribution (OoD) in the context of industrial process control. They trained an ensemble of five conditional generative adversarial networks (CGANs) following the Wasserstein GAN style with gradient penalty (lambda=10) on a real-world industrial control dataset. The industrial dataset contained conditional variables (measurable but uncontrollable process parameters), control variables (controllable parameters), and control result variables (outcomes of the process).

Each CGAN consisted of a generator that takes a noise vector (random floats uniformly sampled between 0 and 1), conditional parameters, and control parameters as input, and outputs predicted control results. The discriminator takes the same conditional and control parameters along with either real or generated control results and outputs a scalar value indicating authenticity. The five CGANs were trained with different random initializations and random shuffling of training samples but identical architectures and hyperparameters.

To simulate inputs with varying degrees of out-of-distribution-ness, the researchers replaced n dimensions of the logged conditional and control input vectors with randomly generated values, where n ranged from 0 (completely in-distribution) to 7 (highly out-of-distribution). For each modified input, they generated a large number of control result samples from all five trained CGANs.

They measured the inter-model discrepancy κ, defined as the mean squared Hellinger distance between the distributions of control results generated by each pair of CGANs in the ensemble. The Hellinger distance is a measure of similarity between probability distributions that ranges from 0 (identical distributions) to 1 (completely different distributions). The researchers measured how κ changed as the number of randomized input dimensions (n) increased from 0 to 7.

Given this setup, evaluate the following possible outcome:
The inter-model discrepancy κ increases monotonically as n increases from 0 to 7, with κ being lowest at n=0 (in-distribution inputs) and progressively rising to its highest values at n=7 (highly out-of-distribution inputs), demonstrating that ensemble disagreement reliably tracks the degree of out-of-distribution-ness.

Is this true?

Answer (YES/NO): NO